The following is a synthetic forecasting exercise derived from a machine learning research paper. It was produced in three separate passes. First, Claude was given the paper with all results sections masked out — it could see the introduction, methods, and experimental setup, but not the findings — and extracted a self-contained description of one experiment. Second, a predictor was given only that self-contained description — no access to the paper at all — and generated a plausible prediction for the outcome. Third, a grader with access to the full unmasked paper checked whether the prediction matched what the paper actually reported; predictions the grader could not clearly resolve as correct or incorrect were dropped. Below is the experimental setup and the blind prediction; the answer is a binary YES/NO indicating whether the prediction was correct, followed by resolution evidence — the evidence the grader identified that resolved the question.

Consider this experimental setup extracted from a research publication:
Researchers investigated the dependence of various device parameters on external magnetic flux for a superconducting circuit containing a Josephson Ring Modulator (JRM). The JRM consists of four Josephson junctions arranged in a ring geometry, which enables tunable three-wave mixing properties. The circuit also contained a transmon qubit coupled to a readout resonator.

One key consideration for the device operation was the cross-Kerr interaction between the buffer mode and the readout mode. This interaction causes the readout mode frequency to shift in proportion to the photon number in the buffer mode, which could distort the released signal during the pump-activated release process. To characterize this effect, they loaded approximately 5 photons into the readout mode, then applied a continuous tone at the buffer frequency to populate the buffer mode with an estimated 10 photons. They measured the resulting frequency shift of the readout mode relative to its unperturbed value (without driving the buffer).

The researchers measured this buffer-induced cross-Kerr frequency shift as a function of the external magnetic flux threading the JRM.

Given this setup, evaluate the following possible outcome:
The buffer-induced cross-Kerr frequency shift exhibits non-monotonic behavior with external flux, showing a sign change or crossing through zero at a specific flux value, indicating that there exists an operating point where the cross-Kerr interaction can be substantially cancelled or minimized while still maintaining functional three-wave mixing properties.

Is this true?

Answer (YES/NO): YES